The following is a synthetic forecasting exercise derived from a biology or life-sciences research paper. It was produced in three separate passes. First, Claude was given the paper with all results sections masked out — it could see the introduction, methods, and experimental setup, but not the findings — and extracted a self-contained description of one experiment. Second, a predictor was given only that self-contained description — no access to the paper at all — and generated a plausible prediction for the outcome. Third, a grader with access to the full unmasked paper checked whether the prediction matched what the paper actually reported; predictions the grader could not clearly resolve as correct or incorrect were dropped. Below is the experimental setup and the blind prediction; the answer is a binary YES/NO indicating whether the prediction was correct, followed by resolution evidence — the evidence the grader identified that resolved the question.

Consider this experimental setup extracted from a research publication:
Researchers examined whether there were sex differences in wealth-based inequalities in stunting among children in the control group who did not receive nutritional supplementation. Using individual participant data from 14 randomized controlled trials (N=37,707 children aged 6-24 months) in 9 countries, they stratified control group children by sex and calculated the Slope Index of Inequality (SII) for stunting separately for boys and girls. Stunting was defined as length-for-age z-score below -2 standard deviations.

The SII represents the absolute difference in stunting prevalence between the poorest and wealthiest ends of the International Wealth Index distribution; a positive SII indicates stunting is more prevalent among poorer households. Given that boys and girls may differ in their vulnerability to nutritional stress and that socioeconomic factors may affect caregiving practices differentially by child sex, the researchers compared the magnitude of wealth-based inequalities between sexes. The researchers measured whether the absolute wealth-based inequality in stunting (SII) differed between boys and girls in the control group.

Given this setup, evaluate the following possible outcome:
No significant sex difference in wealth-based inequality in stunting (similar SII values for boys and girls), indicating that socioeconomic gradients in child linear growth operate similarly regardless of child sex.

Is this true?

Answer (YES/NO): YES